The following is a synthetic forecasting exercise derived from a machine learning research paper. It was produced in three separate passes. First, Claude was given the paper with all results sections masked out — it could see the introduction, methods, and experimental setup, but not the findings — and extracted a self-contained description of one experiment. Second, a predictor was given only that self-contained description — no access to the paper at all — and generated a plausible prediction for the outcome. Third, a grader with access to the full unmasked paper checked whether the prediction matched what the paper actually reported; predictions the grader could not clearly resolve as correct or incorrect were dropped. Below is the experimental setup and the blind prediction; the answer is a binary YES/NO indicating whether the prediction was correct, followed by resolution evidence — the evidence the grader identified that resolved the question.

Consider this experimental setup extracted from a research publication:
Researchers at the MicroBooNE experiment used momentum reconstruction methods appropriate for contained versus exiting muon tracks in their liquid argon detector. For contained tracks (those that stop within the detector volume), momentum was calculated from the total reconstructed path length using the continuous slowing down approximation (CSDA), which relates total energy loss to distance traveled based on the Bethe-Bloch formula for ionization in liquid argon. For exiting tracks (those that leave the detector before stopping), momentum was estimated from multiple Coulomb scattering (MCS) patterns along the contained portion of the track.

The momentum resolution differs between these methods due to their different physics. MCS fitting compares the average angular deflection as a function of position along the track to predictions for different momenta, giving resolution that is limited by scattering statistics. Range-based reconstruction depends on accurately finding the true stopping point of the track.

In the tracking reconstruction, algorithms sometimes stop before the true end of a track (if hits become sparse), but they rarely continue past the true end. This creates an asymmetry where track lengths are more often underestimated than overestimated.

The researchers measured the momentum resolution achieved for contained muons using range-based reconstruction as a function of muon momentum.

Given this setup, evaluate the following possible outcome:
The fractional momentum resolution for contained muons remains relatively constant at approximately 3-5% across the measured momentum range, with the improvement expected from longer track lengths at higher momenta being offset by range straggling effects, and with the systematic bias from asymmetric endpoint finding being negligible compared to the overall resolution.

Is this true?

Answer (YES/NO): NO